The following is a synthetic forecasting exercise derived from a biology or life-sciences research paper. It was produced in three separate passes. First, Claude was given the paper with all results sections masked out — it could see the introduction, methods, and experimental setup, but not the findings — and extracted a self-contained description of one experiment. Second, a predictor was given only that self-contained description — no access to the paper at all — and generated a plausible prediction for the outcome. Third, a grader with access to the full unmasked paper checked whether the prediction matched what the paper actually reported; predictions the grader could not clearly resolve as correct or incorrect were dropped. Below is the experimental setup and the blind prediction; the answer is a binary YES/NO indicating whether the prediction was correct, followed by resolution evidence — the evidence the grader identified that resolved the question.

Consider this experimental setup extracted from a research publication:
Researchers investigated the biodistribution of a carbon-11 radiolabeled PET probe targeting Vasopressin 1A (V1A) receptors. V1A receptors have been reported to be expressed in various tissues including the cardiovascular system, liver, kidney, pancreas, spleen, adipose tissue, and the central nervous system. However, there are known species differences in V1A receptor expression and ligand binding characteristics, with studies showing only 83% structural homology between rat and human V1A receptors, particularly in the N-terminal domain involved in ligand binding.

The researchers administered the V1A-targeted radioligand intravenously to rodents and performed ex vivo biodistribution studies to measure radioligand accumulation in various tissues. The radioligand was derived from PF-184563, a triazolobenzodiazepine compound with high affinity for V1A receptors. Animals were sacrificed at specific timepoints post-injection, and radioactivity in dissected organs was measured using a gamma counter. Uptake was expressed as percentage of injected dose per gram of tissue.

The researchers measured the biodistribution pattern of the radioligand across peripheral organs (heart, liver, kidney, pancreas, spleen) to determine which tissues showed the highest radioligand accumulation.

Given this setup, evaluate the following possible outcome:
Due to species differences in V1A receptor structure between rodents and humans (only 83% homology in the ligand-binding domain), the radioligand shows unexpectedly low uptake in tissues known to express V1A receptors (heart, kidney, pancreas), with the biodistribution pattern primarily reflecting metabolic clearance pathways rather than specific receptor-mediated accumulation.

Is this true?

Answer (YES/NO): NO